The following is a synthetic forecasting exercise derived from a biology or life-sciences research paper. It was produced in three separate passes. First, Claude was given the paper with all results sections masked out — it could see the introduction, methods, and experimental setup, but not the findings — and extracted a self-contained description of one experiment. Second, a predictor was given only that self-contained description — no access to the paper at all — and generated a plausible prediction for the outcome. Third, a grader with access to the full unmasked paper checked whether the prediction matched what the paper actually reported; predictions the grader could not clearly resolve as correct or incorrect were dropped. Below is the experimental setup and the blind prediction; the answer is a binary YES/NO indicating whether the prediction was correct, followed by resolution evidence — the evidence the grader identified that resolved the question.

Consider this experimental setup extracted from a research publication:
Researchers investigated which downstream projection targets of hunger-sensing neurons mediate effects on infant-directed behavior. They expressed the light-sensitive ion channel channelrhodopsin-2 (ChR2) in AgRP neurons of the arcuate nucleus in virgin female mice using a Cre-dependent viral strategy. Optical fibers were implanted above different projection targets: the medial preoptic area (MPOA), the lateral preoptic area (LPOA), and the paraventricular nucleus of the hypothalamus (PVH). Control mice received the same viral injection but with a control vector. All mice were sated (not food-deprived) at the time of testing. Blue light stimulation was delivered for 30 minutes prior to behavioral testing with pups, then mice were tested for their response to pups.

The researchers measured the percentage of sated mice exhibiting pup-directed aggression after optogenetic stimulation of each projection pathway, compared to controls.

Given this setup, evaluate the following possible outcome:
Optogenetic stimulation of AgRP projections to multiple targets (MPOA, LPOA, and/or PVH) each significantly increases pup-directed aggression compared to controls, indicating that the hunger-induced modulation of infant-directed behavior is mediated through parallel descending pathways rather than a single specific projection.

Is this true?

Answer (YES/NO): NO